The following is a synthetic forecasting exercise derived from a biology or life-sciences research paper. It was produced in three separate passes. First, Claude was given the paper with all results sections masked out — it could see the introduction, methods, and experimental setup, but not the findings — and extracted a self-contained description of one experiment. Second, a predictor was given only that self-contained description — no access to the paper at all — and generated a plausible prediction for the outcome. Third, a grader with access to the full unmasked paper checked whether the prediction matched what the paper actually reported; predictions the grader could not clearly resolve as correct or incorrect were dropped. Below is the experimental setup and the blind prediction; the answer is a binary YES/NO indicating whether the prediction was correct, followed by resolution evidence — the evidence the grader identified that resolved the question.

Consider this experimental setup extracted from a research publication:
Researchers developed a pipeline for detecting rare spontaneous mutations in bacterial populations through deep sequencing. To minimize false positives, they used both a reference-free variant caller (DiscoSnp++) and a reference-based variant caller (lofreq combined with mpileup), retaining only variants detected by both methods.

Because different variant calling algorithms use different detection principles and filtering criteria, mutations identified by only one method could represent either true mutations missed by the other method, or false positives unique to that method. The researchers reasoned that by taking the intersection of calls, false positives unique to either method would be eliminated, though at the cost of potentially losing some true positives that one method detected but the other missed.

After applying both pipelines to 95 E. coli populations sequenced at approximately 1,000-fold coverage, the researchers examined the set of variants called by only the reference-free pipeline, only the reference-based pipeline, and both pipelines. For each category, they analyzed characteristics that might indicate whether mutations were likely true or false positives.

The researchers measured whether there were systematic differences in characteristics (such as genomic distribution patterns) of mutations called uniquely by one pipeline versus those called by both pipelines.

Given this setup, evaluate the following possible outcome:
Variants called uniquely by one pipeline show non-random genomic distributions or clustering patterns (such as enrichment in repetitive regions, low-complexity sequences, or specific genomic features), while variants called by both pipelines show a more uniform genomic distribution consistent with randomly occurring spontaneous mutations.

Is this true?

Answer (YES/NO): YES